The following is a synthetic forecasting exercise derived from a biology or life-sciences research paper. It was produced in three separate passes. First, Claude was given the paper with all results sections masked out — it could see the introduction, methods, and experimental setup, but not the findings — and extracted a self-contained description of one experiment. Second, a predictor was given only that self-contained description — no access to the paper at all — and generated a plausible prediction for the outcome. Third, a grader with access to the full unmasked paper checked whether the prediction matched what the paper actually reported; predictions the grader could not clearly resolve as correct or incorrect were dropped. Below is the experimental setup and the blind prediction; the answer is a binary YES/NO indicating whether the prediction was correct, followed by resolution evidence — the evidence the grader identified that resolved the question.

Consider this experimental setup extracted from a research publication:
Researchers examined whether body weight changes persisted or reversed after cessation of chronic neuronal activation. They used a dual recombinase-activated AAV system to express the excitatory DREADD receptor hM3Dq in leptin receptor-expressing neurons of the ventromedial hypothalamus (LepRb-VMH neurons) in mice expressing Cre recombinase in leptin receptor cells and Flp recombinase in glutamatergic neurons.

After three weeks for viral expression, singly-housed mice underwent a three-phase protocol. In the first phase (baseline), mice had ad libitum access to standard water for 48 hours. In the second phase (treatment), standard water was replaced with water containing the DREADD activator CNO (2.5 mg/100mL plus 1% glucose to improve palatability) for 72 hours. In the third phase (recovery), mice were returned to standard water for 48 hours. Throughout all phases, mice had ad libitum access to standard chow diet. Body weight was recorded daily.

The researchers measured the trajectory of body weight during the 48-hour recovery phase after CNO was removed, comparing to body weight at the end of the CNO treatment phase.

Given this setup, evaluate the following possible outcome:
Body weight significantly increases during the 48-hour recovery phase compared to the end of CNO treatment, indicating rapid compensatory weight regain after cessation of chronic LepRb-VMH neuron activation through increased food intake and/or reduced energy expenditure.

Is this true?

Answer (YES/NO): YES